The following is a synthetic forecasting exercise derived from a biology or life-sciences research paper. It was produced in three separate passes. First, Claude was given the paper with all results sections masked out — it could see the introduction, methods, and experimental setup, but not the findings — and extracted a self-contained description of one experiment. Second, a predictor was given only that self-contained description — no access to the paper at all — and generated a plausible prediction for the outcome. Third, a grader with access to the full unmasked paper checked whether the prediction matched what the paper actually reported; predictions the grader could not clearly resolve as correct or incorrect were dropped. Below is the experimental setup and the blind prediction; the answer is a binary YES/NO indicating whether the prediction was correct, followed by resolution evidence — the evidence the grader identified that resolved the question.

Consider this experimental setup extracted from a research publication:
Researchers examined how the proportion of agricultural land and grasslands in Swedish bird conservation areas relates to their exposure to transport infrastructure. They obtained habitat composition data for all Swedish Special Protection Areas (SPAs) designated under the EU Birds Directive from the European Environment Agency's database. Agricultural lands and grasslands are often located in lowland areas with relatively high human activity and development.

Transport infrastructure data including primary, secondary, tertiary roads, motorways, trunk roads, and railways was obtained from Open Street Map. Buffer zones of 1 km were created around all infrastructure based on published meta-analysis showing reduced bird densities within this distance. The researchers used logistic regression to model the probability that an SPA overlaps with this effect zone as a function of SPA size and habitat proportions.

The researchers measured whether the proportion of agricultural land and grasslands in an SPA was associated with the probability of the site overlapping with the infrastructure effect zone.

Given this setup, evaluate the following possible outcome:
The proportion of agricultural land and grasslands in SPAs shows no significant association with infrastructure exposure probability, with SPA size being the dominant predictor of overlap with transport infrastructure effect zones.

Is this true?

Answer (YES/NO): NO